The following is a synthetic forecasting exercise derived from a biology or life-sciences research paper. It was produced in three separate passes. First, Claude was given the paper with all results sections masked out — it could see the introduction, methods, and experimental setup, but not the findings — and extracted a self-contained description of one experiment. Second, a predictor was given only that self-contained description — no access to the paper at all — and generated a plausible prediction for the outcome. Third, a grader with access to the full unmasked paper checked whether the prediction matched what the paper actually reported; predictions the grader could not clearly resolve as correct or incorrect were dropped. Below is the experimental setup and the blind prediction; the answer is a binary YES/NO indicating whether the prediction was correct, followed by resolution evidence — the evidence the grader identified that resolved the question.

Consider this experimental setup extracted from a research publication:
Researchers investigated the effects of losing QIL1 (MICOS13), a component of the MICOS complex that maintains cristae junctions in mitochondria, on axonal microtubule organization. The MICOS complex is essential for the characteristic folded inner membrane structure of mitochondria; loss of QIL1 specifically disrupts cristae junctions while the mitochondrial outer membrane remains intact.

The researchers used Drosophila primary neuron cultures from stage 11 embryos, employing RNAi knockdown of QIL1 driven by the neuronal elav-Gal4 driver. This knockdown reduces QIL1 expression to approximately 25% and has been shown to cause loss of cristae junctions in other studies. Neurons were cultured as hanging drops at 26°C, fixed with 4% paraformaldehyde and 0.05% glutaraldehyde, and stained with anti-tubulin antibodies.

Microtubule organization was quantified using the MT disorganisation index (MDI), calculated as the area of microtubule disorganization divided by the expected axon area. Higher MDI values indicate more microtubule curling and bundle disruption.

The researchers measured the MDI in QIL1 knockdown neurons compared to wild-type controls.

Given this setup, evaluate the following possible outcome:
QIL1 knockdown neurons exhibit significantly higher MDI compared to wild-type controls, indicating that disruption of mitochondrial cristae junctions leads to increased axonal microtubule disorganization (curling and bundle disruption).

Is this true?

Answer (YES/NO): NO